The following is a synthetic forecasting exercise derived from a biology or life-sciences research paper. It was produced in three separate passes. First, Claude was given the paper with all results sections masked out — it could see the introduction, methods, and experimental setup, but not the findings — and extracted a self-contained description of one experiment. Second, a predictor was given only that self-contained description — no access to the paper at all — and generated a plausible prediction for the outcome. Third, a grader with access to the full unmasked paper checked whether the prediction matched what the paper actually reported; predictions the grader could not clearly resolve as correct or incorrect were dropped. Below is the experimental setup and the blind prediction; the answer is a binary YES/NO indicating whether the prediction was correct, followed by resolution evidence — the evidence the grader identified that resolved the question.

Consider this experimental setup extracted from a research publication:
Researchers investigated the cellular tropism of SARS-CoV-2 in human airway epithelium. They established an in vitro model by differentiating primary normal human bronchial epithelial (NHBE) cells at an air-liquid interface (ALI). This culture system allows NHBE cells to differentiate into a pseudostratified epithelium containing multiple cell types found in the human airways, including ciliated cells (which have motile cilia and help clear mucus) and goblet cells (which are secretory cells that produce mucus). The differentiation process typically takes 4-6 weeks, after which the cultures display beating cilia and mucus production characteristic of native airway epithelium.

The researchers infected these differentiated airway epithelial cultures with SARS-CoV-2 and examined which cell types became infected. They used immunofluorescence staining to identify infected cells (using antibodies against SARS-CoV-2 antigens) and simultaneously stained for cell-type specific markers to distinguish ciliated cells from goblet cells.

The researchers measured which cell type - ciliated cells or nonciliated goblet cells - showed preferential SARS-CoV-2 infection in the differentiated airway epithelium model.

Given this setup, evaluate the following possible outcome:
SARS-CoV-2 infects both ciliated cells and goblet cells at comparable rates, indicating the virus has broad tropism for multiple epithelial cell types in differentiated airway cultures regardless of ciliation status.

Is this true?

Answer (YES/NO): NO